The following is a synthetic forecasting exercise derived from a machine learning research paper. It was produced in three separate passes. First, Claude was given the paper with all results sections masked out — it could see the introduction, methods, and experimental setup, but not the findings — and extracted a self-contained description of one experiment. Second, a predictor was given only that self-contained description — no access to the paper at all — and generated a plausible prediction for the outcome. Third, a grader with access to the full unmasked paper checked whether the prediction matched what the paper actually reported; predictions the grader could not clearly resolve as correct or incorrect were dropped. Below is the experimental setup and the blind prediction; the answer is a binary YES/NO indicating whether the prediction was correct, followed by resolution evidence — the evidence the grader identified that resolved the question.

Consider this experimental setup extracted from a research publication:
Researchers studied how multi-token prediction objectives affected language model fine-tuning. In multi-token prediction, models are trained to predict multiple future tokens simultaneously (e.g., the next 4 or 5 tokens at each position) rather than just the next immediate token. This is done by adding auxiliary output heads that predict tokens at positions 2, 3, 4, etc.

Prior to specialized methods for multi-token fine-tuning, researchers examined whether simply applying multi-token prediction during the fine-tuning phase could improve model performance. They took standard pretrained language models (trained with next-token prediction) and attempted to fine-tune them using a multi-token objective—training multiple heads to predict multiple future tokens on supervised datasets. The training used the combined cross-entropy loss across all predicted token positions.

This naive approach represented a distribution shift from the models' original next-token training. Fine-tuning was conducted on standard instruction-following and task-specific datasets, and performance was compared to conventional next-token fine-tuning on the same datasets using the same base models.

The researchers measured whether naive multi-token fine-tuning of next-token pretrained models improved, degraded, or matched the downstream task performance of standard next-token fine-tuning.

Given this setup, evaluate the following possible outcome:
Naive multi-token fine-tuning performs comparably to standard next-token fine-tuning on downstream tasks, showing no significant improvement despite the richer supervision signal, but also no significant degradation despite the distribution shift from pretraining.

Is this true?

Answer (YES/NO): NO